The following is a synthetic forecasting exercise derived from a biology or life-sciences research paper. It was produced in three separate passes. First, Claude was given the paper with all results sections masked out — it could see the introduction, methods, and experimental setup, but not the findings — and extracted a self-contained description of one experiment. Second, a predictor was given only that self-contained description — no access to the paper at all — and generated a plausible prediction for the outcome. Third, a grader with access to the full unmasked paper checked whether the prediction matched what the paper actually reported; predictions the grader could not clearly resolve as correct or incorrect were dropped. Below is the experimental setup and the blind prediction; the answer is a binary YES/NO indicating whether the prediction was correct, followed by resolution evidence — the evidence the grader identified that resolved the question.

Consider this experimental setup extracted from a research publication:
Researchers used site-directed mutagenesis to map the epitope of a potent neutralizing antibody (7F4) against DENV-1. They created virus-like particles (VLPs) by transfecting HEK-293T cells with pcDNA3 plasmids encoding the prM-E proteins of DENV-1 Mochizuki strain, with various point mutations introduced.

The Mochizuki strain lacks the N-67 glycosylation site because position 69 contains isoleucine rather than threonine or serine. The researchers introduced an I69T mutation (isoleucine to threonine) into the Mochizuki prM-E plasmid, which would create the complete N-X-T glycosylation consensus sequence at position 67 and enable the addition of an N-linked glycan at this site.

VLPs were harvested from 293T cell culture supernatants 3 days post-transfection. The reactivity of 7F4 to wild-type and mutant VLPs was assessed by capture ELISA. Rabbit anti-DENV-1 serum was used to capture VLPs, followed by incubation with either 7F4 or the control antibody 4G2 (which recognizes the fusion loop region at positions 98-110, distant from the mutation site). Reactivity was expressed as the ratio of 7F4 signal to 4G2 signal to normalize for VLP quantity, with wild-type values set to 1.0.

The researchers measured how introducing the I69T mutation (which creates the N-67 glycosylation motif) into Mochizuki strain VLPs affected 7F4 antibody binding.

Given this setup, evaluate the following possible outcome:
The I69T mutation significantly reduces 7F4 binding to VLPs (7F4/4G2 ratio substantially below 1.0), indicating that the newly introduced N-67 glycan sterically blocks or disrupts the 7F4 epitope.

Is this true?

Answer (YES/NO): NO